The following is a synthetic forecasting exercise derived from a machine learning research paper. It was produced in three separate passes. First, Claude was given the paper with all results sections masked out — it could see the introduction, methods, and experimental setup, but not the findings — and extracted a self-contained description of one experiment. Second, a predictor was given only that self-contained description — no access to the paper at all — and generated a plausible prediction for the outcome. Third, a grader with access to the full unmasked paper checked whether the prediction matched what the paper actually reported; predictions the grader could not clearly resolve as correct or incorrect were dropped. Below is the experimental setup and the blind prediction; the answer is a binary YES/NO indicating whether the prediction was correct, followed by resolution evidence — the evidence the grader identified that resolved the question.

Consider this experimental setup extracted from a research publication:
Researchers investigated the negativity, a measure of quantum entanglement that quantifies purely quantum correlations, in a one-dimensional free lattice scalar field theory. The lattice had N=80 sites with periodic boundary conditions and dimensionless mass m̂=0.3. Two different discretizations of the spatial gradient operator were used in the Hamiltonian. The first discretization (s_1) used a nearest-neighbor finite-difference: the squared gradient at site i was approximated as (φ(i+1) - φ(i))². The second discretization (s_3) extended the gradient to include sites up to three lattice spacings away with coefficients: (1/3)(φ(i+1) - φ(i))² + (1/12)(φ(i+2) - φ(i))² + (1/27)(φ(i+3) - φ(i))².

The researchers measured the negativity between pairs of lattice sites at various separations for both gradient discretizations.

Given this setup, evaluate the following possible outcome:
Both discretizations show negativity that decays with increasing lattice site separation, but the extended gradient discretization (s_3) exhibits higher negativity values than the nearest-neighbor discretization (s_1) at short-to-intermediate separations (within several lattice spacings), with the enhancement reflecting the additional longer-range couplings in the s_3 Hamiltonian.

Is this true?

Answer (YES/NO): NO